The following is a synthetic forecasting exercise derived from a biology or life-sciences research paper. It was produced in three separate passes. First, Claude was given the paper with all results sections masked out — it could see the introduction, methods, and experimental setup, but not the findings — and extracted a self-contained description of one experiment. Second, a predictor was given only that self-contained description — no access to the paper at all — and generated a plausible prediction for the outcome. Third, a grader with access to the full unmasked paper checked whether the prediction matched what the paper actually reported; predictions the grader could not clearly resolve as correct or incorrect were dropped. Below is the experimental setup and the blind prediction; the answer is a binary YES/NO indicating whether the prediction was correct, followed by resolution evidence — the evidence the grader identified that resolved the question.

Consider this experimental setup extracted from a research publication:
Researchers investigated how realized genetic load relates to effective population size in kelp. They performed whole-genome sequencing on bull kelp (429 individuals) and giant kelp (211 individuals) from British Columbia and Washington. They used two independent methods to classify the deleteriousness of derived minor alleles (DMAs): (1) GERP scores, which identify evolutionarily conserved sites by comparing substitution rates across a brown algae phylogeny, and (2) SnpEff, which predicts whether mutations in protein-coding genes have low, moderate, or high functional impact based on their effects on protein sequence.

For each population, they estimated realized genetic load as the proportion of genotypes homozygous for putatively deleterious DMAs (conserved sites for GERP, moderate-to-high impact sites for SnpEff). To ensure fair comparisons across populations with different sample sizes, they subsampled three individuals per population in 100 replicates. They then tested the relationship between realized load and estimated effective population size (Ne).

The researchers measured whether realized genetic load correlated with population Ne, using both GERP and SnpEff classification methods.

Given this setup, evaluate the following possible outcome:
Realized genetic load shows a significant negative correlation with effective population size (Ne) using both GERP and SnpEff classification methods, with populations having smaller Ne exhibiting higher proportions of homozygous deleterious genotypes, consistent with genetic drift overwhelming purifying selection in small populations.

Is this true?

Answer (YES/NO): NO